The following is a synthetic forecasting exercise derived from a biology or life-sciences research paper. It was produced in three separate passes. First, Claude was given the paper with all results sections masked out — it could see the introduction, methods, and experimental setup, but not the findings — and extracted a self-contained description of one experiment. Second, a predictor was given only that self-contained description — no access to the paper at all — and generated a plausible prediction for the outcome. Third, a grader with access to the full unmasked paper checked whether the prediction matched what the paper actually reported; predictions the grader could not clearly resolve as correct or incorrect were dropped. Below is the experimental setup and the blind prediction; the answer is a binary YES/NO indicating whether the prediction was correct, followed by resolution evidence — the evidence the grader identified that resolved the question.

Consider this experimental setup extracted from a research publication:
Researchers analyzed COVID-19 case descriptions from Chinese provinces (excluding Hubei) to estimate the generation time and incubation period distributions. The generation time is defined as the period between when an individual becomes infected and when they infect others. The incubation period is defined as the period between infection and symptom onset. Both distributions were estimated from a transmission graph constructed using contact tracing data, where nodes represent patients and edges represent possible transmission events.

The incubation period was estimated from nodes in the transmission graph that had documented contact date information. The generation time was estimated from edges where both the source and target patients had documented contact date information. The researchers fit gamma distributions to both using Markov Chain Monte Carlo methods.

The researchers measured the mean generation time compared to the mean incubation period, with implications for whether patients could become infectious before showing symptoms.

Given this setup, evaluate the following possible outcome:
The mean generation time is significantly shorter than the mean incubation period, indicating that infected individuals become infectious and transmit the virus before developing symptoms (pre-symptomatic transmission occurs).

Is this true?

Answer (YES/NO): YES